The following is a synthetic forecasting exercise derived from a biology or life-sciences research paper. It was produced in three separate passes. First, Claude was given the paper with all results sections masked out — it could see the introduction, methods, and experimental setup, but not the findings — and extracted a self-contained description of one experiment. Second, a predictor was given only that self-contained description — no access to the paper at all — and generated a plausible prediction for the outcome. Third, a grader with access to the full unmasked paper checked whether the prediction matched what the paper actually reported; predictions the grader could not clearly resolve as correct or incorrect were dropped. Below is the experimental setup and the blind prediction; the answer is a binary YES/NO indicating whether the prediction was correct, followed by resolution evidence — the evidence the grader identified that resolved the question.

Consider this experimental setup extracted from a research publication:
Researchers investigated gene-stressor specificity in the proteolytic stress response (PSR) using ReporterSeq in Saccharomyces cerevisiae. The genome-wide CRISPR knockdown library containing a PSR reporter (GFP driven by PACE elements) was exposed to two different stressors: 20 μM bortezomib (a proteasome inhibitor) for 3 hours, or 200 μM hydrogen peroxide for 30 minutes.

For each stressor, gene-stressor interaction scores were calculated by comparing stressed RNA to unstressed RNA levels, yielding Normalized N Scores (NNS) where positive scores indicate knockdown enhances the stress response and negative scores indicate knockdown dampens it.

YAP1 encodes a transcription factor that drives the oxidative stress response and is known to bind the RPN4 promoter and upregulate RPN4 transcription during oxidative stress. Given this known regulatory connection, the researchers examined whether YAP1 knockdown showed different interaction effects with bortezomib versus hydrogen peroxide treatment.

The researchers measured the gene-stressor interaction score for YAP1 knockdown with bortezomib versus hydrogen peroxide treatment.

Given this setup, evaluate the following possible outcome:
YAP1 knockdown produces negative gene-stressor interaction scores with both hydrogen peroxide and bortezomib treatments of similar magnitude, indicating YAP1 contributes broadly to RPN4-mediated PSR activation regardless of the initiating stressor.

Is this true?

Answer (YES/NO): NO